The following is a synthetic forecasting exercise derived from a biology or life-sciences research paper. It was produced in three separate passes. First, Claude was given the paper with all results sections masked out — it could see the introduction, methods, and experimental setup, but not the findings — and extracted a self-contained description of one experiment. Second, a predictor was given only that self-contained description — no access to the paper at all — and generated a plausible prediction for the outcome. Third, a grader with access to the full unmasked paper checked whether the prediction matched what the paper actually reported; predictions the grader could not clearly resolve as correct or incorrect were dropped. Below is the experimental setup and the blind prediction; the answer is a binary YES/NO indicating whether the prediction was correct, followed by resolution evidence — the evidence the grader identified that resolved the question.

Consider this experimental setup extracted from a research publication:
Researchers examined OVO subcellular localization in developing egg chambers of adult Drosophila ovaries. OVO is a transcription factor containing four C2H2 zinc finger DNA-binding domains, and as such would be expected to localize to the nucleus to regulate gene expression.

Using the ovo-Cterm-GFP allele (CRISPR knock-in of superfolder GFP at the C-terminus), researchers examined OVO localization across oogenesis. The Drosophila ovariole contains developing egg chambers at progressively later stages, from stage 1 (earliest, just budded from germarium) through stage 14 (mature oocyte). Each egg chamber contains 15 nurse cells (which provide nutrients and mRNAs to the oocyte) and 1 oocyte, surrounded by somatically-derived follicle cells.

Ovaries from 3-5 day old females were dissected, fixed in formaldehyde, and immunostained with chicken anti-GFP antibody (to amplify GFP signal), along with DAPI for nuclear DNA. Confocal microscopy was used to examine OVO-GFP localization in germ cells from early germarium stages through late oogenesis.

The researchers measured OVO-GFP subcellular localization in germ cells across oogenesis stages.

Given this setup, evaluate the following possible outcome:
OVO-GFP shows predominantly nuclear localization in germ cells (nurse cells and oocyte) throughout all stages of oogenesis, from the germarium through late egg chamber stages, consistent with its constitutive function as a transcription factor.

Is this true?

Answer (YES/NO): NO